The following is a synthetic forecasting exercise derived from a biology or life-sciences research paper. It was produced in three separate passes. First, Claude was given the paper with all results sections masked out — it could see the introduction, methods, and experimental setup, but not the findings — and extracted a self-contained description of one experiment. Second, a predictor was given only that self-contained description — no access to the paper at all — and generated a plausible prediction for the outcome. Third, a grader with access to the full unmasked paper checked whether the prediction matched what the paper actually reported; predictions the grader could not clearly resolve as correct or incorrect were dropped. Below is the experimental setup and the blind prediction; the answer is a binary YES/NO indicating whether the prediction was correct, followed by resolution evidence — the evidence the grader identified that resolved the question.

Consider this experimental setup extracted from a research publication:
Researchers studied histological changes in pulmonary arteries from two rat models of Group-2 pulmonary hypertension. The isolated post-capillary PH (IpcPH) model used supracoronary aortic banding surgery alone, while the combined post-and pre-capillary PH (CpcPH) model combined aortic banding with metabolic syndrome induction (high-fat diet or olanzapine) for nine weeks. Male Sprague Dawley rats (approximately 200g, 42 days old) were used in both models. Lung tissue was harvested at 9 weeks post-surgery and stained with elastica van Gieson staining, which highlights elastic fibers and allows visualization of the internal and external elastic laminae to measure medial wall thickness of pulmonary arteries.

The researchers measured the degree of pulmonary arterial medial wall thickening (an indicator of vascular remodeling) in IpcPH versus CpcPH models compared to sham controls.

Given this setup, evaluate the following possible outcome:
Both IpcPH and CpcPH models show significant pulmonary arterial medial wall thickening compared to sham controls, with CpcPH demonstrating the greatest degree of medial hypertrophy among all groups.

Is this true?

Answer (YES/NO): YES